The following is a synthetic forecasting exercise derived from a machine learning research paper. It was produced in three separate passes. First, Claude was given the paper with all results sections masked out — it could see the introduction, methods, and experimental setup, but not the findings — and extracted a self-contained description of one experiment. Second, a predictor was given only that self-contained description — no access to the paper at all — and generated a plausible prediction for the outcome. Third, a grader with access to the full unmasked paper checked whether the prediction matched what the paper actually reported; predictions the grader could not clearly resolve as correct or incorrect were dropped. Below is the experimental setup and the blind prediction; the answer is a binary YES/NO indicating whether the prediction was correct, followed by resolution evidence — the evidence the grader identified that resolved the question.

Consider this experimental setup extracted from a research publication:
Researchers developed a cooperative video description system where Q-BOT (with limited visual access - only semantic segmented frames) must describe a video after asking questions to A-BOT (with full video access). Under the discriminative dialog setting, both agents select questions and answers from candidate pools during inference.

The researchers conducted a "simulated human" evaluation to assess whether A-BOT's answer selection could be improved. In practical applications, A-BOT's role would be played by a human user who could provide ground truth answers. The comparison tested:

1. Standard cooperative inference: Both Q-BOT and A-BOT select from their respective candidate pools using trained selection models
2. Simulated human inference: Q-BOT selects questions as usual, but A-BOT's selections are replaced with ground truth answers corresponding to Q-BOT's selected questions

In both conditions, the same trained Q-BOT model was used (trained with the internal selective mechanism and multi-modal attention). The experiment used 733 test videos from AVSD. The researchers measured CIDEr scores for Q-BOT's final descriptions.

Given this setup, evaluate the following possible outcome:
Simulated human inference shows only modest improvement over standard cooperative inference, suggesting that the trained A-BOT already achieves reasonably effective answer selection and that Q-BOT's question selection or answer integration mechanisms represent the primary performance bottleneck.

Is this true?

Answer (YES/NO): NO